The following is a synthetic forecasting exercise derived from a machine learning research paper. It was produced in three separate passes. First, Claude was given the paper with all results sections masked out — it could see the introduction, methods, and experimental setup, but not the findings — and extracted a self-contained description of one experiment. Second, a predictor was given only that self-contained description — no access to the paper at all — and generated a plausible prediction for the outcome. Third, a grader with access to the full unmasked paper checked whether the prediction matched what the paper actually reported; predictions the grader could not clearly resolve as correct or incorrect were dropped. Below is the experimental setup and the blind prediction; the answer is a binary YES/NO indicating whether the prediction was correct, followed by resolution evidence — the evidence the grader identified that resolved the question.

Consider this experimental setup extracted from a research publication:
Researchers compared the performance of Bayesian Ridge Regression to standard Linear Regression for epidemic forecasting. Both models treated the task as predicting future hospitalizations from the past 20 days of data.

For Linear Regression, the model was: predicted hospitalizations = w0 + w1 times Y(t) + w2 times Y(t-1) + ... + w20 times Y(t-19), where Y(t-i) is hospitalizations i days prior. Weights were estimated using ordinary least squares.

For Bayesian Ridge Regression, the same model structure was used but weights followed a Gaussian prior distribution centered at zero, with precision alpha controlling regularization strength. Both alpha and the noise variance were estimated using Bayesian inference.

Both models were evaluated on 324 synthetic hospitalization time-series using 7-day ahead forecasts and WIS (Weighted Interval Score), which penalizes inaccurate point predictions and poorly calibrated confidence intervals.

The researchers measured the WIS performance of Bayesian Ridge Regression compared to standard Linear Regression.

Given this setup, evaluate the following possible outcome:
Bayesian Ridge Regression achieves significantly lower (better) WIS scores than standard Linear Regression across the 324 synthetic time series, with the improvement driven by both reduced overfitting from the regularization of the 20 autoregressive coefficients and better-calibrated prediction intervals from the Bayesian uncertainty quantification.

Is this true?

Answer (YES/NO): NO